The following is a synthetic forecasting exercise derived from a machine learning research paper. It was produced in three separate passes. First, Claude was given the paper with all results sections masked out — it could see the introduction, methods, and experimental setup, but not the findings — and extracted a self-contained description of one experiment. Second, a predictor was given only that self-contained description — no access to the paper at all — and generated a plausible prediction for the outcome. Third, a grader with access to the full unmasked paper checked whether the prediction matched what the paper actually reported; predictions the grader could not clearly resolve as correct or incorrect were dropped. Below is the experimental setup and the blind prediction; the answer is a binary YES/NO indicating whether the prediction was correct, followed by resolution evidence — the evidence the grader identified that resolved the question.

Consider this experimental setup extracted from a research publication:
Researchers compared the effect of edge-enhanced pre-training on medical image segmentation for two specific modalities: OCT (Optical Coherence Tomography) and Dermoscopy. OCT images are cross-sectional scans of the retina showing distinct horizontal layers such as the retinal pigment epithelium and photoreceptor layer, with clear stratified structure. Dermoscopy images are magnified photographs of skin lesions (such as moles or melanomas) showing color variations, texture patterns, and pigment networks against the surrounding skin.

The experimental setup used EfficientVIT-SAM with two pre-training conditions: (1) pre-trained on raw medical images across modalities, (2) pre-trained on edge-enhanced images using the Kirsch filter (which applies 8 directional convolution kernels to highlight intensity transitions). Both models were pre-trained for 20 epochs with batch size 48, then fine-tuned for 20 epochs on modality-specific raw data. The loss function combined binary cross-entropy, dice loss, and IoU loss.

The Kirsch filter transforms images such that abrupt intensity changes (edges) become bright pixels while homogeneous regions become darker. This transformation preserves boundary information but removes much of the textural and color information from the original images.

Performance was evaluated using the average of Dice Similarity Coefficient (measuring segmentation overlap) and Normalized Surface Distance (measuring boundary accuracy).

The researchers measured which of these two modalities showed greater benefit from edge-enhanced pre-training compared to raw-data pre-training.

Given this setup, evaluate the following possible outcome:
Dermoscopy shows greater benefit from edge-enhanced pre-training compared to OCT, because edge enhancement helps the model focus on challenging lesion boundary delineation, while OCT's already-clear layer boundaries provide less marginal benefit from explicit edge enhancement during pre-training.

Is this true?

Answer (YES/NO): NO